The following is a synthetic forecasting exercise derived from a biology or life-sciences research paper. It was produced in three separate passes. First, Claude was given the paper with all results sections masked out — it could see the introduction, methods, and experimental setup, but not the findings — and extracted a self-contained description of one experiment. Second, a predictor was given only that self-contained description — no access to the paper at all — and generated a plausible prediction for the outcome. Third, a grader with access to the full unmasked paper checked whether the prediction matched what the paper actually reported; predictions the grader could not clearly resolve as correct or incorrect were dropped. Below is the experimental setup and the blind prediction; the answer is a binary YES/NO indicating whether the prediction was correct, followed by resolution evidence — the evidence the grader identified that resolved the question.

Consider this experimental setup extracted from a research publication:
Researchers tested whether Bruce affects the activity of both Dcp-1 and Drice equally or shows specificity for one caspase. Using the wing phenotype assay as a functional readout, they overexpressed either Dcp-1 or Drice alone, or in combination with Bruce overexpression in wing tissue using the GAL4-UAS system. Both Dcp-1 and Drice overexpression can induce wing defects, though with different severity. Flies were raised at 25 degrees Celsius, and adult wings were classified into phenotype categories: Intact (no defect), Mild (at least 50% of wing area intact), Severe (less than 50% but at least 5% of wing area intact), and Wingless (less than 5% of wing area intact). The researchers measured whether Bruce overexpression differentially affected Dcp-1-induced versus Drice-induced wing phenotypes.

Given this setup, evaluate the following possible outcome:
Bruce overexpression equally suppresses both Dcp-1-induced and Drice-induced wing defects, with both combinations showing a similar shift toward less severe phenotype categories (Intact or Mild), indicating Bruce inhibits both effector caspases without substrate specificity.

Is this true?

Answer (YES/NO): NO